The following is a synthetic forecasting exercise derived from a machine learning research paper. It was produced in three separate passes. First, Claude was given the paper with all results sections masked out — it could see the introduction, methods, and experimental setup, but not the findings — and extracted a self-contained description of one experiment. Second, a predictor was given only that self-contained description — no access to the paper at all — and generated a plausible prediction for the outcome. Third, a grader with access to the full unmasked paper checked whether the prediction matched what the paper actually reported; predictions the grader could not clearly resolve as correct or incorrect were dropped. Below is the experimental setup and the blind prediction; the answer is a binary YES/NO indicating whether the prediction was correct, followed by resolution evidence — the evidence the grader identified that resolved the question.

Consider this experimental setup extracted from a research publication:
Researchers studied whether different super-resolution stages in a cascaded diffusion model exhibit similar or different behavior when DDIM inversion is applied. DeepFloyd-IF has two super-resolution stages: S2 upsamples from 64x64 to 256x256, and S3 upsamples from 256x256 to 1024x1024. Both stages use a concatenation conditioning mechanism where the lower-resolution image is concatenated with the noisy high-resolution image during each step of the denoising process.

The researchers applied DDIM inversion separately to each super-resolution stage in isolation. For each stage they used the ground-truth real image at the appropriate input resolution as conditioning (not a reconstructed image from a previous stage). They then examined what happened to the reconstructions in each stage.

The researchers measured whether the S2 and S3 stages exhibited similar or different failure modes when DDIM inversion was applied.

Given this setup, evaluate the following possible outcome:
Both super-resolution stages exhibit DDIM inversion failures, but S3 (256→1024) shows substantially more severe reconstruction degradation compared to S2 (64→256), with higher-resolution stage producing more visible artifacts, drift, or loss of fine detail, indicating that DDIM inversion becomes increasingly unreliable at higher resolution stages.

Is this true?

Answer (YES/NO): NO